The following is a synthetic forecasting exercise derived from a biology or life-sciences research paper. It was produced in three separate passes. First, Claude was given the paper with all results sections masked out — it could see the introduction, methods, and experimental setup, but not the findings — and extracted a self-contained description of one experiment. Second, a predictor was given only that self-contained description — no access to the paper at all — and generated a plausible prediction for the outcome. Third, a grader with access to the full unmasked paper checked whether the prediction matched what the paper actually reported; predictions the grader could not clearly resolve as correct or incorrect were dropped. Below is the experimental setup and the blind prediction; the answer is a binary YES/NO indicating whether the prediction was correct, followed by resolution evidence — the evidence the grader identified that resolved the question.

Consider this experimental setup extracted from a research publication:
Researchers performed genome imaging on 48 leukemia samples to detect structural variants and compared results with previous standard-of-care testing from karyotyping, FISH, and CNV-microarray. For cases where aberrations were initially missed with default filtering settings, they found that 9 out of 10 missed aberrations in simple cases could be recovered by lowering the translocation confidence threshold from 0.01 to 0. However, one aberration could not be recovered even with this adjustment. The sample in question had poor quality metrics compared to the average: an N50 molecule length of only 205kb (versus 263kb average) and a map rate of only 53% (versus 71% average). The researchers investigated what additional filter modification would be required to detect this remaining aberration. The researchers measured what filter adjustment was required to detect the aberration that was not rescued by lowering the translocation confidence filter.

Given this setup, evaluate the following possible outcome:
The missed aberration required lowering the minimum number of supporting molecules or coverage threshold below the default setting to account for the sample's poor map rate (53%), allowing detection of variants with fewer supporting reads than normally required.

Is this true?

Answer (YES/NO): NO